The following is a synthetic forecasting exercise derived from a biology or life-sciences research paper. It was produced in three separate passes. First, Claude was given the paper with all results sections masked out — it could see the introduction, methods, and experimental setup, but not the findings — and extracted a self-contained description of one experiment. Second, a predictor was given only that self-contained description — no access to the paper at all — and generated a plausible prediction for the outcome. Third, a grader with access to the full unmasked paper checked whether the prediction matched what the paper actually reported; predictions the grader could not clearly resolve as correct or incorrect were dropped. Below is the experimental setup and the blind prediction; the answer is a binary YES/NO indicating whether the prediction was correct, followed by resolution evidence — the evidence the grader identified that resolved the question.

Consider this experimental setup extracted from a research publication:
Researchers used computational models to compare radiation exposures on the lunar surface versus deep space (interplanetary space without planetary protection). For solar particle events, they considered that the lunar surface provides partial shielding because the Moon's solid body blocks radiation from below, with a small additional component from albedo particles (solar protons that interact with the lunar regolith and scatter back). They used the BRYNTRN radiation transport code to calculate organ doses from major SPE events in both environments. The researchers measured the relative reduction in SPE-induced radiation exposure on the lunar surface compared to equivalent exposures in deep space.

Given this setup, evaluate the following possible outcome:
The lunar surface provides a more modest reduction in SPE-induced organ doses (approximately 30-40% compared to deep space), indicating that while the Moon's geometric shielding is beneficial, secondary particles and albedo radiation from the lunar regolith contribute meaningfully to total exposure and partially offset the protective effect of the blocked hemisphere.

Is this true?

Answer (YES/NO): NO